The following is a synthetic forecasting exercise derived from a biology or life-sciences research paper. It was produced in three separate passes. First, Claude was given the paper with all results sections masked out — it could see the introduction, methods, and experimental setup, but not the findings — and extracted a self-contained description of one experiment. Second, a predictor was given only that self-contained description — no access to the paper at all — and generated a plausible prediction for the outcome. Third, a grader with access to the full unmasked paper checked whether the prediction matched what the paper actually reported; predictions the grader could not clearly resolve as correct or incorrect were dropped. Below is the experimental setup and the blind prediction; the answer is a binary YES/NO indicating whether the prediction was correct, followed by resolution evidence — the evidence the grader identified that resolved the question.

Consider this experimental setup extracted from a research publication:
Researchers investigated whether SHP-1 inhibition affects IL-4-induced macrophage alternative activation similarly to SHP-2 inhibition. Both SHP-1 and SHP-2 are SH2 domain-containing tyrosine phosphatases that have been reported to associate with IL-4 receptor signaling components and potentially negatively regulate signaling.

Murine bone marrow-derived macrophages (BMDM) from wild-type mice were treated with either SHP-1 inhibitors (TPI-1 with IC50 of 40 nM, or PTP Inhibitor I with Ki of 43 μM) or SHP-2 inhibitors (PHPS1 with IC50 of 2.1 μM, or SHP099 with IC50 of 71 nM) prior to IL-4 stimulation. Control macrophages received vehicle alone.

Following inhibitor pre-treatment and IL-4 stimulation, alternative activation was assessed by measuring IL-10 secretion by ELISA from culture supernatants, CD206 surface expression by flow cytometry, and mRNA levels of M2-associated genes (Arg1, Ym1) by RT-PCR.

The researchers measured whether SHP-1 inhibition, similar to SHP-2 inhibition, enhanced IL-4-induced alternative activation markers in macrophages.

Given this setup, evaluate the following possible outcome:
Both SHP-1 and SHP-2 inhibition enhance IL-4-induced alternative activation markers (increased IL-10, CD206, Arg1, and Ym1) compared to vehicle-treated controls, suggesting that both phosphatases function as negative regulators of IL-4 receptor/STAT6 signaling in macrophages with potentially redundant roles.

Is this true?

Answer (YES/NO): NO